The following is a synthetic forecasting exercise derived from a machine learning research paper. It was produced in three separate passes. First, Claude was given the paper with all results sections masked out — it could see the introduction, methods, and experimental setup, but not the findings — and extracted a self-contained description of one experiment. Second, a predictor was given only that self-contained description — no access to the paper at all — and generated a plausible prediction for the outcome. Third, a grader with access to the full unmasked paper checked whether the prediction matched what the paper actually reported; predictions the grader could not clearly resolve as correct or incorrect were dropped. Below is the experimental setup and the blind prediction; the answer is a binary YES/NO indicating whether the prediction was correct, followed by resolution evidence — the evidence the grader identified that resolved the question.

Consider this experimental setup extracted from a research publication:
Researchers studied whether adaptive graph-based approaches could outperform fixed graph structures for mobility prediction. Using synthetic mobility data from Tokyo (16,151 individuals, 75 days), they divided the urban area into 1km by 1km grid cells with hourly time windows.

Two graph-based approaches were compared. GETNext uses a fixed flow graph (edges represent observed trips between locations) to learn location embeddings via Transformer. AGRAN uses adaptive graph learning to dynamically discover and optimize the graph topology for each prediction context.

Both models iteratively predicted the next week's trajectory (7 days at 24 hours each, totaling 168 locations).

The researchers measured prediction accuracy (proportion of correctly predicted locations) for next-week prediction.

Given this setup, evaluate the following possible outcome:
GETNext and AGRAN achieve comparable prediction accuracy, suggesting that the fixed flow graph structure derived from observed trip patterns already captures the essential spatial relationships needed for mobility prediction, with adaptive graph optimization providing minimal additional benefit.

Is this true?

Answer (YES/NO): YES